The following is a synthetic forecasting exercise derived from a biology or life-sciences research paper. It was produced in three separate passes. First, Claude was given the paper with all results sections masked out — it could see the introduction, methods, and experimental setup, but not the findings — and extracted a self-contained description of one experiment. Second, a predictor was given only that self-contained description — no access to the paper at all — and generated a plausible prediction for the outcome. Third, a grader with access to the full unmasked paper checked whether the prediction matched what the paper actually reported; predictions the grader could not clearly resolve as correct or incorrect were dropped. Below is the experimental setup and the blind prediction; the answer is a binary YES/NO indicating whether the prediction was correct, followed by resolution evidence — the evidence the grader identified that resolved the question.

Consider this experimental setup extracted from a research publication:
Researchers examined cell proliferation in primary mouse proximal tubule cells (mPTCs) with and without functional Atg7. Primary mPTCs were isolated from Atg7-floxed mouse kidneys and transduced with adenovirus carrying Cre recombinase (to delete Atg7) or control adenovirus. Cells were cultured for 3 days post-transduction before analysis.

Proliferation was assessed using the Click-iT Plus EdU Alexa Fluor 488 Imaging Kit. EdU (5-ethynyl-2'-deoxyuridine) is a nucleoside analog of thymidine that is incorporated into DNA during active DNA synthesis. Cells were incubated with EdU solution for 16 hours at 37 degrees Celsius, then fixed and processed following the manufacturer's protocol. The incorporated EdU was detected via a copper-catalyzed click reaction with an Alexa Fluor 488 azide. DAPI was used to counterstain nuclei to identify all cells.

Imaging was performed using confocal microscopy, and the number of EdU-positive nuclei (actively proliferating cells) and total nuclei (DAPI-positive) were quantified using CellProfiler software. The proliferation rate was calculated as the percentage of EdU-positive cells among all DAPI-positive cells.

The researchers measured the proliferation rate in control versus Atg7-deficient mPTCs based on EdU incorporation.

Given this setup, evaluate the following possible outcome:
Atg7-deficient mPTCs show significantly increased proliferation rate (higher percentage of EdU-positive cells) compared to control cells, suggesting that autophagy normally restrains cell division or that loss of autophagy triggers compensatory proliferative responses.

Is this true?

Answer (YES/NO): YES